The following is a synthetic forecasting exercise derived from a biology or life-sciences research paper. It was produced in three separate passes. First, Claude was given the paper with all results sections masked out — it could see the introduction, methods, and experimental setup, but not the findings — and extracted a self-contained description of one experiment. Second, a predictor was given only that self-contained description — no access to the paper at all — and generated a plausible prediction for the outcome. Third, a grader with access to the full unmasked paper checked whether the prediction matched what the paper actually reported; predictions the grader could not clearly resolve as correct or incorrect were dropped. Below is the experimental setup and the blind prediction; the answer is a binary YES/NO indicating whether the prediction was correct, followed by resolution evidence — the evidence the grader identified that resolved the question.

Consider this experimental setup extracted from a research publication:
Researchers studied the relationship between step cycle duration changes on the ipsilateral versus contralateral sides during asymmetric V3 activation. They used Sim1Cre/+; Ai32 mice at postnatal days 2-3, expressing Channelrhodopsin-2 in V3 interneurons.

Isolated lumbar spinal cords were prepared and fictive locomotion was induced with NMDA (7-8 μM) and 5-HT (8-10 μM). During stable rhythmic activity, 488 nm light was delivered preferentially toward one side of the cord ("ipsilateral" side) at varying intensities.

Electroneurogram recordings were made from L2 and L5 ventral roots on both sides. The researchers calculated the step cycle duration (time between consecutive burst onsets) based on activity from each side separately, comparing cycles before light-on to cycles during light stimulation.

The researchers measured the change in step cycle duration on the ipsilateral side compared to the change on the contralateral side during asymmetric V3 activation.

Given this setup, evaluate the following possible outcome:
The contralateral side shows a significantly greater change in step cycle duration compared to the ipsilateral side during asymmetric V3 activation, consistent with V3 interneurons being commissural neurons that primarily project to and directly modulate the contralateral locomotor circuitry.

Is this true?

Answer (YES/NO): YES